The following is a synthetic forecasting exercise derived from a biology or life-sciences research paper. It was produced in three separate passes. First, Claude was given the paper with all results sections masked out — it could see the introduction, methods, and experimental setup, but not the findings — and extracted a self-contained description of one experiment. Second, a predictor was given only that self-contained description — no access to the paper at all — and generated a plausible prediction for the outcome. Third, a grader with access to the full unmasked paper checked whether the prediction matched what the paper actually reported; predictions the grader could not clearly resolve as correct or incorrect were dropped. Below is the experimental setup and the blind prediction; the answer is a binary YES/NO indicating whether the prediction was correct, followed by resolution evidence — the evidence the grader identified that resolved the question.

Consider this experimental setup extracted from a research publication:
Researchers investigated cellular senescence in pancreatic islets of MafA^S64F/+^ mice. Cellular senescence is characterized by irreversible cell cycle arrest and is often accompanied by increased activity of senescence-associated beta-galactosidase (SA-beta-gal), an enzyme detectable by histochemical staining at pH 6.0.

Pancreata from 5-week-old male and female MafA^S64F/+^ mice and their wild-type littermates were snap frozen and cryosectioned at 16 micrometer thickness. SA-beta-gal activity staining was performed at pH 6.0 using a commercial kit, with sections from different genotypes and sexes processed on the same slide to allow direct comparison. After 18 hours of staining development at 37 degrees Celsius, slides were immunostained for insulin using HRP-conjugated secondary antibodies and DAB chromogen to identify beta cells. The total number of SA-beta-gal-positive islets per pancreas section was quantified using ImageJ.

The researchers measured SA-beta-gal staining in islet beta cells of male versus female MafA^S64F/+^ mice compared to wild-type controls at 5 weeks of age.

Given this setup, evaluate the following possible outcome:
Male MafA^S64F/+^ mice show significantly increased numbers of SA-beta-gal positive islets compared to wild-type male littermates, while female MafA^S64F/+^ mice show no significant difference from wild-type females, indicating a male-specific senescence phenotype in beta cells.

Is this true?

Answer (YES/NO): YES